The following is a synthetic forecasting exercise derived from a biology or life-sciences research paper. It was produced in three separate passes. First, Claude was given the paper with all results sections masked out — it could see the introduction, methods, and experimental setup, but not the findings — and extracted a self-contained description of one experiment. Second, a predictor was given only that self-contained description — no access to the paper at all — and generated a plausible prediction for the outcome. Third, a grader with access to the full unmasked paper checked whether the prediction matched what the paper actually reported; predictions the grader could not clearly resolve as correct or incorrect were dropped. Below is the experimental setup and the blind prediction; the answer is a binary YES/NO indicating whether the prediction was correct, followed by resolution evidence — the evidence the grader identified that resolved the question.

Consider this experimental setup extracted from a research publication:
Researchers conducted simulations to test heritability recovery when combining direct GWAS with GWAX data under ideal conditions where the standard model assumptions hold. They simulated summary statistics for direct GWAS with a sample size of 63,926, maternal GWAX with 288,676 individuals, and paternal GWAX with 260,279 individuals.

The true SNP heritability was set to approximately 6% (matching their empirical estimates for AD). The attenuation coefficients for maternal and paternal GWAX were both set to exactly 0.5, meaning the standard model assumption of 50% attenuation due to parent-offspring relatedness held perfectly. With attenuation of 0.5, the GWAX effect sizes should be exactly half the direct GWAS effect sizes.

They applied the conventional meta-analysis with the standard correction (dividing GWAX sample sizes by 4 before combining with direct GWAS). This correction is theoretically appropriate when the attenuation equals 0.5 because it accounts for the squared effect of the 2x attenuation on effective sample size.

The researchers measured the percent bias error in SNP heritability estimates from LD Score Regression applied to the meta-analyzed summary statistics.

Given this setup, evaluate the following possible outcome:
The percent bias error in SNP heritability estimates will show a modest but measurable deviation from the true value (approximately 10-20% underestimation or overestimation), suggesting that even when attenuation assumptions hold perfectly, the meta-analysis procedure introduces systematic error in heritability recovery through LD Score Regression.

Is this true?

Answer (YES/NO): NO